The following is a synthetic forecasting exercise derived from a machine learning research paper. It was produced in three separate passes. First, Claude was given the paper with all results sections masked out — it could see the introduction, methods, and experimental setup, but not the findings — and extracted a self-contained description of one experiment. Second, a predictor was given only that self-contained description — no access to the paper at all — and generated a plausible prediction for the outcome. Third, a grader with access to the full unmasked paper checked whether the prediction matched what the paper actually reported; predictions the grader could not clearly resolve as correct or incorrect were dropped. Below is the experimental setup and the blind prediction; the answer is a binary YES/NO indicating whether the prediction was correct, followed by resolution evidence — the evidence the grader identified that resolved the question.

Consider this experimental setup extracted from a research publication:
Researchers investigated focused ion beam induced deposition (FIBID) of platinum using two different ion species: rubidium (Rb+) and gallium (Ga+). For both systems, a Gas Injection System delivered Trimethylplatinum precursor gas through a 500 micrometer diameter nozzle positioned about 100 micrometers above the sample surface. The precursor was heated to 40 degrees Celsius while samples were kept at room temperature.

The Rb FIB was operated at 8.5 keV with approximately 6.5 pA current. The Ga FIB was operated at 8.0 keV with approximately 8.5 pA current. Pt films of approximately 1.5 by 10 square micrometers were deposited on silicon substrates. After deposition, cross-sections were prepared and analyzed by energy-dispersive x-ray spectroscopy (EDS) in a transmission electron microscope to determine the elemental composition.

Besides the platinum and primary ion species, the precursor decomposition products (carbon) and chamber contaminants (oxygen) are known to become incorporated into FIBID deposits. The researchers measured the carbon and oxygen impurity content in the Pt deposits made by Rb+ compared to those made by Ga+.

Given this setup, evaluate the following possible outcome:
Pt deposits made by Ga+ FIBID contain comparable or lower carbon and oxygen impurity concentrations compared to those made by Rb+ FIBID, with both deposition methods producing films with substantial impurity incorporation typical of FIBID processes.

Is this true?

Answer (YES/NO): YES